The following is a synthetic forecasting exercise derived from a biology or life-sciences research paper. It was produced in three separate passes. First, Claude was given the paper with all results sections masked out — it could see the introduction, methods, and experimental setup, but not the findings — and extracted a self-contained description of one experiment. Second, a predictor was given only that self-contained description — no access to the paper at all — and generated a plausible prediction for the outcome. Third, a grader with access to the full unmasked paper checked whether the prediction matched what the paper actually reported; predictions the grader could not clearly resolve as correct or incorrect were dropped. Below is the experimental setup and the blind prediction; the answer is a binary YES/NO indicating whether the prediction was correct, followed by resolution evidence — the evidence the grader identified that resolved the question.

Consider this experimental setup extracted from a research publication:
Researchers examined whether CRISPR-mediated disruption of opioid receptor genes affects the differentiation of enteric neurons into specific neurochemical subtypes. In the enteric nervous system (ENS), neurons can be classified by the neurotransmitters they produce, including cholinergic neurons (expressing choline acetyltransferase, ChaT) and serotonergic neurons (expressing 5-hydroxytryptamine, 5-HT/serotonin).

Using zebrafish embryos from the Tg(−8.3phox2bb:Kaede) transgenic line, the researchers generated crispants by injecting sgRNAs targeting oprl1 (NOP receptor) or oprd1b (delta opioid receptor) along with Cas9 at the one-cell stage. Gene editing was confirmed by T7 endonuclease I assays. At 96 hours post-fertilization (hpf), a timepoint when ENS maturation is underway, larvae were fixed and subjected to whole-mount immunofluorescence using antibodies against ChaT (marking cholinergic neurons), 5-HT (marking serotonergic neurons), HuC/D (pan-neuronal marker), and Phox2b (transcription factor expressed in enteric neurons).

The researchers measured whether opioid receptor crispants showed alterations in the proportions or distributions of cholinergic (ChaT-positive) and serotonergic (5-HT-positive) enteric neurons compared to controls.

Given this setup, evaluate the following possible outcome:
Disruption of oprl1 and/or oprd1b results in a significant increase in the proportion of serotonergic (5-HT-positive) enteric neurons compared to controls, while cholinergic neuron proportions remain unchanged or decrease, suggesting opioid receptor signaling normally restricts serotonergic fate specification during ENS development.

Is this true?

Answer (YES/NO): NO